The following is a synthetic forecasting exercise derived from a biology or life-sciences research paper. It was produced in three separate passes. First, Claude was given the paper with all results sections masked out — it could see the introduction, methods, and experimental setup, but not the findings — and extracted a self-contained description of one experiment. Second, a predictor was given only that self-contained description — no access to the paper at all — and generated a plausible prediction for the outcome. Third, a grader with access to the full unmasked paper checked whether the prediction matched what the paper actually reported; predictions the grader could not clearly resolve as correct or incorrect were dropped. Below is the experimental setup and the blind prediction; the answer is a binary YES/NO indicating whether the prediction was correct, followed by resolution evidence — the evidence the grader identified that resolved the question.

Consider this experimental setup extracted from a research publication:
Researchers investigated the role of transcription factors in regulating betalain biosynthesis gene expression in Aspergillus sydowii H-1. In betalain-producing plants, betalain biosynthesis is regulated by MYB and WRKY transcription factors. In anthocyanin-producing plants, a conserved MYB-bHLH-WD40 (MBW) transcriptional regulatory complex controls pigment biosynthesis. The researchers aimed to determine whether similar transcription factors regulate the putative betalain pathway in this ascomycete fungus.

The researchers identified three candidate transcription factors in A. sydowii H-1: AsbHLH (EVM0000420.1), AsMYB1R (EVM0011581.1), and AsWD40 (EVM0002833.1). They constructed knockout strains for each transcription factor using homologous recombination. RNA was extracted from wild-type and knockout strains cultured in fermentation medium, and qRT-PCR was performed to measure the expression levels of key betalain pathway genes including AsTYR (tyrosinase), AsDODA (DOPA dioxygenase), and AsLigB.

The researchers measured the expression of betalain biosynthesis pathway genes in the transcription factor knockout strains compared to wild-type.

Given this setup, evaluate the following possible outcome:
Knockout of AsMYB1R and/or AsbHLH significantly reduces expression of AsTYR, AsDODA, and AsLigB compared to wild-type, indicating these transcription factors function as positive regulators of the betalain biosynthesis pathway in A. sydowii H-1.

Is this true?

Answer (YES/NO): YES